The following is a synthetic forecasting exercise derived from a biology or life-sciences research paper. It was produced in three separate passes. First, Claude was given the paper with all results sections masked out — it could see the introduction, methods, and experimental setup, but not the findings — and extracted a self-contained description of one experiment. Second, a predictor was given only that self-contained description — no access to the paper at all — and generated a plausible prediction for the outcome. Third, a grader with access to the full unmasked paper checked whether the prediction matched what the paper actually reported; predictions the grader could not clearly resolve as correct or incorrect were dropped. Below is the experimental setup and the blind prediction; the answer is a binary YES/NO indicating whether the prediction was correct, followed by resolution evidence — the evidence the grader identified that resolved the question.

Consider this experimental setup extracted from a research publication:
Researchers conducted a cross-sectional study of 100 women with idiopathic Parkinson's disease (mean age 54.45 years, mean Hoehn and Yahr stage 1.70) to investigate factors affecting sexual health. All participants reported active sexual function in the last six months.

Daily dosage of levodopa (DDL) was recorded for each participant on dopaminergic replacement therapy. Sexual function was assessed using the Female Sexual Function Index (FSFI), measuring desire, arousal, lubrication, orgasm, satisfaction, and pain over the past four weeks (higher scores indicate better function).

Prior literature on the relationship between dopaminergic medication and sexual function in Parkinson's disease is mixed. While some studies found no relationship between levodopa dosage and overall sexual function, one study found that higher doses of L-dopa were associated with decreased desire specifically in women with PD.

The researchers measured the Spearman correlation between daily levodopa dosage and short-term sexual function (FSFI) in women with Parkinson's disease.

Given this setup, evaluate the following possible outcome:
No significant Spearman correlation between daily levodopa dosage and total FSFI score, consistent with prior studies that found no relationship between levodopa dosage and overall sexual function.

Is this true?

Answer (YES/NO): YES